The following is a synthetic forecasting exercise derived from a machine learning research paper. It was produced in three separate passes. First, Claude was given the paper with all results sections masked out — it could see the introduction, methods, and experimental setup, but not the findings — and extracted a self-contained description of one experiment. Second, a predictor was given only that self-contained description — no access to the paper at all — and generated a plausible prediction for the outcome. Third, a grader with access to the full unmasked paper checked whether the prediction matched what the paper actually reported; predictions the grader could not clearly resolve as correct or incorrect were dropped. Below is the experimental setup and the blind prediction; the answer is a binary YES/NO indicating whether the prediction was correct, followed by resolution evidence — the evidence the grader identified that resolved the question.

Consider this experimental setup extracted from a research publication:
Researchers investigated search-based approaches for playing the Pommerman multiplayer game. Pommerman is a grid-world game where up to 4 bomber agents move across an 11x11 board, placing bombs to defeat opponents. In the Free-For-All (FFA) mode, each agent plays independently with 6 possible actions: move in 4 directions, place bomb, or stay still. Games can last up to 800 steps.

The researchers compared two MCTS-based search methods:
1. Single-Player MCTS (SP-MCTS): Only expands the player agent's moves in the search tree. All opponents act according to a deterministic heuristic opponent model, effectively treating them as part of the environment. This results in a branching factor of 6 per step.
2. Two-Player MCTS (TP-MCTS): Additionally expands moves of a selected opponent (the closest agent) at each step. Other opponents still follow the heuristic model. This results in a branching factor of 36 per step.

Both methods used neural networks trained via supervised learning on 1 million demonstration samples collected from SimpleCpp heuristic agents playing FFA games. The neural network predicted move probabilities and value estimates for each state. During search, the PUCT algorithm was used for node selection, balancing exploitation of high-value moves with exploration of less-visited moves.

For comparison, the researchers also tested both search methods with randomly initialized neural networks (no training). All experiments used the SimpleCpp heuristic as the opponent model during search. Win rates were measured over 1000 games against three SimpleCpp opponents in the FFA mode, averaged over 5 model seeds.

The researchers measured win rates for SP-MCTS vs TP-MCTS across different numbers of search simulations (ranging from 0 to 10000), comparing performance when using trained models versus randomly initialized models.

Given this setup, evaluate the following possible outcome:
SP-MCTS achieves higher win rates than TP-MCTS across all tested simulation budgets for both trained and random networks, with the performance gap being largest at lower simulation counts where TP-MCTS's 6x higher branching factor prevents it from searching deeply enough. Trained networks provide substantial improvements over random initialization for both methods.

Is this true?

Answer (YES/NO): NO